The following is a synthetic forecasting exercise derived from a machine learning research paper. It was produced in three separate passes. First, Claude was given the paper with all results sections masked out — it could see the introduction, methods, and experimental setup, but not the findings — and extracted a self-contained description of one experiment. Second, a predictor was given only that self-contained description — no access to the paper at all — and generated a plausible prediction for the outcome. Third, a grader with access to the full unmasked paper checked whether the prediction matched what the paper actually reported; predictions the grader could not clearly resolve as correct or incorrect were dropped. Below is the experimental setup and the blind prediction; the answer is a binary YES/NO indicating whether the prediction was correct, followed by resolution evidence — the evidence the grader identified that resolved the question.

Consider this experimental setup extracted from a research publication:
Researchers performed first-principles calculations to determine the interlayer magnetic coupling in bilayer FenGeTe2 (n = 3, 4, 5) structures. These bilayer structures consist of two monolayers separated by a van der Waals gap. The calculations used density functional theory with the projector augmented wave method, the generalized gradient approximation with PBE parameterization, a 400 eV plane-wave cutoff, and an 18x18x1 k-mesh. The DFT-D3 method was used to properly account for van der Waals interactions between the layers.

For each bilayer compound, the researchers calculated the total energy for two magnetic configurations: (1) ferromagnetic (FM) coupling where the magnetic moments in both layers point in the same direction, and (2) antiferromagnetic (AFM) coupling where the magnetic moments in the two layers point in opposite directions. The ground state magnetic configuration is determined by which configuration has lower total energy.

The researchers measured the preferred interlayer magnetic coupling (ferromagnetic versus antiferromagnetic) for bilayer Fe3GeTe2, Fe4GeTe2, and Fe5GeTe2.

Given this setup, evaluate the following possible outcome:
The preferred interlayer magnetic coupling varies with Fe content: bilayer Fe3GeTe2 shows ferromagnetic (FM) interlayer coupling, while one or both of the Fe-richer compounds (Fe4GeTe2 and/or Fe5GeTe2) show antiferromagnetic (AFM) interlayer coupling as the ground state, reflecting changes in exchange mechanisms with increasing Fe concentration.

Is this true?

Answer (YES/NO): NO